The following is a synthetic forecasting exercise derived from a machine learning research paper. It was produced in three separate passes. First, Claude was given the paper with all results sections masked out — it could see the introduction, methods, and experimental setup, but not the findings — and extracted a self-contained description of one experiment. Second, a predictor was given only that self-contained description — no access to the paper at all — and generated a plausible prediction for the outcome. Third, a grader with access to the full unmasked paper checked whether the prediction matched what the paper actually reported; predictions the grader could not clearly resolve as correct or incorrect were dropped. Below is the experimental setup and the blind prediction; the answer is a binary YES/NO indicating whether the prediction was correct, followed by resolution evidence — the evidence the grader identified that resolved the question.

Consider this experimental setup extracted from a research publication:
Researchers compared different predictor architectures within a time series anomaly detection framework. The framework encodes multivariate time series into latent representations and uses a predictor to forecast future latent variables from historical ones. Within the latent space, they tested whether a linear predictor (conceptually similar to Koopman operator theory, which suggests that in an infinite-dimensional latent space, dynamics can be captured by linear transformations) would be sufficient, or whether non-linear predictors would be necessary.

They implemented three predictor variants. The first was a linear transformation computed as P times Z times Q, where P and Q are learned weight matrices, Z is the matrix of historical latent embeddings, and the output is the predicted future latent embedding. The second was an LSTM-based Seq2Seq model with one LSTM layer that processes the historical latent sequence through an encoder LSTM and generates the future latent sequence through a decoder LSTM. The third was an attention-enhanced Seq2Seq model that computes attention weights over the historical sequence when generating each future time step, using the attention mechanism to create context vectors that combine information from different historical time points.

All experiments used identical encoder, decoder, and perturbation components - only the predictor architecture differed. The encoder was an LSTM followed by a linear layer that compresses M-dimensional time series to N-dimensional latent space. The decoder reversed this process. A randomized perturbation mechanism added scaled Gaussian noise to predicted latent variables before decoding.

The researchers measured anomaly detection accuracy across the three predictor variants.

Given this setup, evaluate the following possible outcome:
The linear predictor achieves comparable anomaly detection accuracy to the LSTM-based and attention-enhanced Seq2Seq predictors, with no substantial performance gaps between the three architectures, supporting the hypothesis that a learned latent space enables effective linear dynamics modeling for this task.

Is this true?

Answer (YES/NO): NO